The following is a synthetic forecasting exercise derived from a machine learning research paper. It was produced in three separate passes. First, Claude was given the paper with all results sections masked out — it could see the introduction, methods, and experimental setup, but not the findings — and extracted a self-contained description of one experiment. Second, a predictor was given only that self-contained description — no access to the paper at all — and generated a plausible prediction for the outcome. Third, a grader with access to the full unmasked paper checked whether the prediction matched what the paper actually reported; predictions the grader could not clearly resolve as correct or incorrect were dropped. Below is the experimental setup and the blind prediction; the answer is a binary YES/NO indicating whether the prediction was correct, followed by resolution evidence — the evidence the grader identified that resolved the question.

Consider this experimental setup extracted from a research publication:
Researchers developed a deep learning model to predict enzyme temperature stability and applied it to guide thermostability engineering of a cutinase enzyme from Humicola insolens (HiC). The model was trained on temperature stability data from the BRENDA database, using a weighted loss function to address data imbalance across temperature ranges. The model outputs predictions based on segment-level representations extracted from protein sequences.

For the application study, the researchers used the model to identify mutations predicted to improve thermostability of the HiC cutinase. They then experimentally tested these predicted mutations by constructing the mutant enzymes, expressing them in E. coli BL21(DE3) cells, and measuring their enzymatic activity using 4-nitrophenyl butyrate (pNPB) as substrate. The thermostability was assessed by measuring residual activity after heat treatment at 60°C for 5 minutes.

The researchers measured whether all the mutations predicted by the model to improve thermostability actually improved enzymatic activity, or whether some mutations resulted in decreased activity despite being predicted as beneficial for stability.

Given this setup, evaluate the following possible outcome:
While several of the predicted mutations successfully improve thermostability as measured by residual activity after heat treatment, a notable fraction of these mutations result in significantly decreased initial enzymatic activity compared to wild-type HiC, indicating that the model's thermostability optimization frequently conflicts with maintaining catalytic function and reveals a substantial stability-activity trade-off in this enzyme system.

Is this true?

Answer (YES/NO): YES